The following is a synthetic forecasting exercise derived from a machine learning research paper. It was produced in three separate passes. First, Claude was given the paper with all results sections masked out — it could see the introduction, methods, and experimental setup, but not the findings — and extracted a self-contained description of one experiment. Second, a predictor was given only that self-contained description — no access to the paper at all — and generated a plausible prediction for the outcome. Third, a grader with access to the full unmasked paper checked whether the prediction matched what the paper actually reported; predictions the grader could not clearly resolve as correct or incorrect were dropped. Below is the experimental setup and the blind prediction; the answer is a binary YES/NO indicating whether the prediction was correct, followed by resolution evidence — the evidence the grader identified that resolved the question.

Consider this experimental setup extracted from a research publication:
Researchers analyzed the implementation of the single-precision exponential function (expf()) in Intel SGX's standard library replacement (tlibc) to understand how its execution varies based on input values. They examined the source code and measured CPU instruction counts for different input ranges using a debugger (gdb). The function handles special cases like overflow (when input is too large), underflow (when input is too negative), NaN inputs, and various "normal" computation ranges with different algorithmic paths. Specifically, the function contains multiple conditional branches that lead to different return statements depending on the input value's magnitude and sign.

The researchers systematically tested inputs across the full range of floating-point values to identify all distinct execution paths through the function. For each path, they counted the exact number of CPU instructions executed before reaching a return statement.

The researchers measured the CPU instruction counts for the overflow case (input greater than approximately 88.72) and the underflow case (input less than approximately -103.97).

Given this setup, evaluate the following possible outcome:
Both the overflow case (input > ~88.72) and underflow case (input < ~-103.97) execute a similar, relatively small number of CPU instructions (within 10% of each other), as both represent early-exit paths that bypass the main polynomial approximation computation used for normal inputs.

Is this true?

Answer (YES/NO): YES